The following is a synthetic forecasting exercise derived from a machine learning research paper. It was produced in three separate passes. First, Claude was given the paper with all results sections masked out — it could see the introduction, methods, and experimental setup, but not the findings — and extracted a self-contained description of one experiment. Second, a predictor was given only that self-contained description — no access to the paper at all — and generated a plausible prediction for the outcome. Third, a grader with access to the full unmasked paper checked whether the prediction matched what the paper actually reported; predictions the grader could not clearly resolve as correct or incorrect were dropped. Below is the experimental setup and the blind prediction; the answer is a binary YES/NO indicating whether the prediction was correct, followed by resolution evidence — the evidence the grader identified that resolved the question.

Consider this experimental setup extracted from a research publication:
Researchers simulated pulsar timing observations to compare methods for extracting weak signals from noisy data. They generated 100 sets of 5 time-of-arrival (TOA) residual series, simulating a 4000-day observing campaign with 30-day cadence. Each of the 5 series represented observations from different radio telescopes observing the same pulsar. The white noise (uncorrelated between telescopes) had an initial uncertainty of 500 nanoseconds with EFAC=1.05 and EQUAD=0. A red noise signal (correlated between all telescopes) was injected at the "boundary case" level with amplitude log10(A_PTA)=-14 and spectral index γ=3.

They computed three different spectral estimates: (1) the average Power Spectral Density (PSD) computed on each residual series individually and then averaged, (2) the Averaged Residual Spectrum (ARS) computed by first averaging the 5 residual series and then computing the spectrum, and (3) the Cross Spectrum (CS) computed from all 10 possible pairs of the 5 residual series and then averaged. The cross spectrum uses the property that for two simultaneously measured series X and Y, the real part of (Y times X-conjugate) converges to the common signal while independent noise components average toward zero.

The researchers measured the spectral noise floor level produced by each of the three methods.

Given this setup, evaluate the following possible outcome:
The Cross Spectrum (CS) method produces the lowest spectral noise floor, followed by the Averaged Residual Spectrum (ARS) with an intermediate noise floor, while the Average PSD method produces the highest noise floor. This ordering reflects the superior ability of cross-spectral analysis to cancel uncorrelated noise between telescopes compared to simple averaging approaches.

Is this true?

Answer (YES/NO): YES